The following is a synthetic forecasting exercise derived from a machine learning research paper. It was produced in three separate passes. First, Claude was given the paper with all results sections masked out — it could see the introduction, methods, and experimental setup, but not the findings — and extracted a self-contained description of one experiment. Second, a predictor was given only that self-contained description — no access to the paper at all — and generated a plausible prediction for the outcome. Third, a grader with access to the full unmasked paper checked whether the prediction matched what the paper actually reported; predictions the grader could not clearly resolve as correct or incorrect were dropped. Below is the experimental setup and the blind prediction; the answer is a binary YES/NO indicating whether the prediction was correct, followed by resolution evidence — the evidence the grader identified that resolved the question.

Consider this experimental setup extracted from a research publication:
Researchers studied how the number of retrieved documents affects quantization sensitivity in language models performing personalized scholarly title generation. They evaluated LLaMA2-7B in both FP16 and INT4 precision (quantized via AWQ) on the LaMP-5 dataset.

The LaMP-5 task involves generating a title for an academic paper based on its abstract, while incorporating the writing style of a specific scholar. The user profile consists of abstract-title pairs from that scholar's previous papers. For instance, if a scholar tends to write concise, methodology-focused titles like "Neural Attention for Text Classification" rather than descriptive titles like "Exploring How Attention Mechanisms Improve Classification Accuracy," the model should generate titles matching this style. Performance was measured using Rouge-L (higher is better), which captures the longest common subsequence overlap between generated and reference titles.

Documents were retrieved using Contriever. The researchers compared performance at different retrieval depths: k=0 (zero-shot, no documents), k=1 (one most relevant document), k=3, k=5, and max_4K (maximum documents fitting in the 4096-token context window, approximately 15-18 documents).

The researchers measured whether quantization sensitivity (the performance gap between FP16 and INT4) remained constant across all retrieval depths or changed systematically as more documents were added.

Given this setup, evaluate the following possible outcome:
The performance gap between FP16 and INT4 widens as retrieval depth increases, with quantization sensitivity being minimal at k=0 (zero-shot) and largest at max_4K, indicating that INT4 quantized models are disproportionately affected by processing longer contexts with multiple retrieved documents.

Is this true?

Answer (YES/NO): YES